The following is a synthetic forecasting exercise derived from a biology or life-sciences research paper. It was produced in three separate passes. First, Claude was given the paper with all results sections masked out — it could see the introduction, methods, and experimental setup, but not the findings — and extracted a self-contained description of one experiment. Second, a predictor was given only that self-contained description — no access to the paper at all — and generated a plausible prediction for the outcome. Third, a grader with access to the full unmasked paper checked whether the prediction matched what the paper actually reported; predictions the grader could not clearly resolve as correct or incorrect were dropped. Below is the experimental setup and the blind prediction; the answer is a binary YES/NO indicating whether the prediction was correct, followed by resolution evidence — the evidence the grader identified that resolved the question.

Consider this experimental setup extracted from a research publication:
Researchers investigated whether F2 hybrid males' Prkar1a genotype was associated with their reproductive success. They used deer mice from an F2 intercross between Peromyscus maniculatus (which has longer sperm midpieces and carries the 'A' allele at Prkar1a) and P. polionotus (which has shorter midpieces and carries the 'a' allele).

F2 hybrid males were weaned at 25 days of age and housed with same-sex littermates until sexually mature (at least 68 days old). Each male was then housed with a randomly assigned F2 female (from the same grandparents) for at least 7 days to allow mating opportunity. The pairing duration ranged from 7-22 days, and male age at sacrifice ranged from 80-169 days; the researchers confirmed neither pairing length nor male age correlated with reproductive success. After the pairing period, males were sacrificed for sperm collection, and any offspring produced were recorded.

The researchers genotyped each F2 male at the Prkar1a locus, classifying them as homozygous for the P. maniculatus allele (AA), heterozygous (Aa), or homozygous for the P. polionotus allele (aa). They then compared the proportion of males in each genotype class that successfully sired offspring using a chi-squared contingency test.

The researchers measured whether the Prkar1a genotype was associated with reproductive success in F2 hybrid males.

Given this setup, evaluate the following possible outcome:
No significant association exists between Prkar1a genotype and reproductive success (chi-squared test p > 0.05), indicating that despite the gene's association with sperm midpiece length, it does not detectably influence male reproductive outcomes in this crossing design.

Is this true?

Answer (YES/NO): NO